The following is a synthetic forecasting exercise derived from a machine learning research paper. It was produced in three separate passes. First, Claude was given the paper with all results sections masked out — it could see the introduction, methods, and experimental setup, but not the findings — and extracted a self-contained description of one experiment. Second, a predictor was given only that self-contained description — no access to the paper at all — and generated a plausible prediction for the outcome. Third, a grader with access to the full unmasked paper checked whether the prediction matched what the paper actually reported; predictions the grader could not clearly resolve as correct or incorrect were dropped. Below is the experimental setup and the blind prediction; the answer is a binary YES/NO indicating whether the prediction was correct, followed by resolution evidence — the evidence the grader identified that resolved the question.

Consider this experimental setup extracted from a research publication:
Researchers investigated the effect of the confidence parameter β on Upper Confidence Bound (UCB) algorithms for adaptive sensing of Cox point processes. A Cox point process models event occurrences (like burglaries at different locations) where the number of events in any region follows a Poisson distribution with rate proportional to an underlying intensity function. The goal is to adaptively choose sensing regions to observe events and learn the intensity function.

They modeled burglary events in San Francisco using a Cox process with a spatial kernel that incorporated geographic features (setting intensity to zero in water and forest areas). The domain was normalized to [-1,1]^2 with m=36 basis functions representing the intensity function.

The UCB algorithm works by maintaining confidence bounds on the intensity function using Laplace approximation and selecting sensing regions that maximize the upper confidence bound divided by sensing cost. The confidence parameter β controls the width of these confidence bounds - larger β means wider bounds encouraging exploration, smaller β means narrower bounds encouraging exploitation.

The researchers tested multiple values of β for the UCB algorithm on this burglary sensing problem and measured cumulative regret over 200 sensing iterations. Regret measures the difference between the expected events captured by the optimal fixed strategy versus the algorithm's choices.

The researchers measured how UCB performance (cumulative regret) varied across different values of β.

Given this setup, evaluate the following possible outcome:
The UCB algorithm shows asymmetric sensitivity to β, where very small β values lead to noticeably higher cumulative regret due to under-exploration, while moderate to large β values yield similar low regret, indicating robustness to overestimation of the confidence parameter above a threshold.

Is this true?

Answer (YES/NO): NO